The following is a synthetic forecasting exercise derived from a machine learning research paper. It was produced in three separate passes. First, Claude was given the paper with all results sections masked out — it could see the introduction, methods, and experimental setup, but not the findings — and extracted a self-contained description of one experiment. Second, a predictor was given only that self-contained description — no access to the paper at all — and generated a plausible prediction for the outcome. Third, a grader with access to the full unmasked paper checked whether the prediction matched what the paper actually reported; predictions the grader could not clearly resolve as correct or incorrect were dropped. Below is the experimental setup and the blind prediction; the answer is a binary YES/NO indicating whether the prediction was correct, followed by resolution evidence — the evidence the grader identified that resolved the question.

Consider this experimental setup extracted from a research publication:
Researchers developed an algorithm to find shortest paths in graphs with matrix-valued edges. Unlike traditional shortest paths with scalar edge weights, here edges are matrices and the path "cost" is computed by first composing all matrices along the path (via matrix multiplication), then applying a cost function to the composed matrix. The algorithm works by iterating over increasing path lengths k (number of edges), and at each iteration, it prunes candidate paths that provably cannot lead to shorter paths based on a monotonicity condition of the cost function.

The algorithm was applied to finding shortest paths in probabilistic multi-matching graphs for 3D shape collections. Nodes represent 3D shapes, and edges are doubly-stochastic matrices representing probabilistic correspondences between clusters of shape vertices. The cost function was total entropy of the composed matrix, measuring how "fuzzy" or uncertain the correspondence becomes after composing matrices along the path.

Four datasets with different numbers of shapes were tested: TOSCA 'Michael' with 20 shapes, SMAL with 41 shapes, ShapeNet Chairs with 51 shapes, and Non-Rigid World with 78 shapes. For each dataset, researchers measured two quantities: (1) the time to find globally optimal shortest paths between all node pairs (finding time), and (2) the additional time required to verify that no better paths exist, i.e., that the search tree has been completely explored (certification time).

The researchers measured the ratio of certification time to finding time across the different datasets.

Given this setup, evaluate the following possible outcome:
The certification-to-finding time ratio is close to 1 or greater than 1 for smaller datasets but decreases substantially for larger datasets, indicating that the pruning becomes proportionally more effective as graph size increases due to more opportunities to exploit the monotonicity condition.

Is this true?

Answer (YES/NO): NO